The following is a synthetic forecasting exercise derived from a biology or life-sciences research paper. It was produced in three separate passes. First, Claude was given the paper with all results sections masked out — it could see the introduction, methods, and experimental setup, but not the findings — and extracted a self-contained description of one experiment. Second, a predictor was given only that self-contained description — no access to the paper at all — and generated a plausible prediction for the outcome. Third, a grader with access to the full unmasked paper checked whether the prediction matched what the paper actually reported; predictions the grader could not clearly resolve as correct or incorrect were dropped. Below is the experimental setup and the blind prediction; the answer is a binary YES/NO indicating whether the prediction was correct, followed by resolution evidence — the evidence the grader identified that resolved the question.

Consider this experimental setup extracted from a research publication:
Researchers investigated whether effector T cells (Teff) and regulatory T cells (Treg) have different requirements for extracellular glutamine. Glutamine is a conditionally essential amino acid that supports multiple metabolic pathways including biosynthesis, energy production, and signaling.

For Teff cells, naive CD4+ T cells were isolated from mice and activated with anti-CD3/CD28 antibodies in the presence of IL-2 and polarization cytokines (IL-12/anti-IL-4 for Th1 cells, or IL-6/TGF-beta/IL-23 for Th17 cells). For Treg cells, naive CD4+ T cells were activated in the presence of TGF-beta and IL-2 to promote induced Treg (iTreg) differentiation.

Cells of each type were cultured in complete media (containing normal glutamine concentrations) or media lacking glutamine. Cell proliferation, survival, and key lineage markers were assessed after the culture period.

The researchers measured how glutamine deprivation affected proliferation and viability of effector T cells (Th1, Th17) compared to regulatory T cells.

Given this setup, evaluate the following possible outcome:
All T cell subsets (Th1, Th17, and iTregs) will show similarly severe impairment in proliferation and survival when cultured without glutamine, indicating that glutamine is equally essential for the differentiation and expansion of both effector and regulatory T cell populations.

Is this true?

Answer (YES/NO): NO